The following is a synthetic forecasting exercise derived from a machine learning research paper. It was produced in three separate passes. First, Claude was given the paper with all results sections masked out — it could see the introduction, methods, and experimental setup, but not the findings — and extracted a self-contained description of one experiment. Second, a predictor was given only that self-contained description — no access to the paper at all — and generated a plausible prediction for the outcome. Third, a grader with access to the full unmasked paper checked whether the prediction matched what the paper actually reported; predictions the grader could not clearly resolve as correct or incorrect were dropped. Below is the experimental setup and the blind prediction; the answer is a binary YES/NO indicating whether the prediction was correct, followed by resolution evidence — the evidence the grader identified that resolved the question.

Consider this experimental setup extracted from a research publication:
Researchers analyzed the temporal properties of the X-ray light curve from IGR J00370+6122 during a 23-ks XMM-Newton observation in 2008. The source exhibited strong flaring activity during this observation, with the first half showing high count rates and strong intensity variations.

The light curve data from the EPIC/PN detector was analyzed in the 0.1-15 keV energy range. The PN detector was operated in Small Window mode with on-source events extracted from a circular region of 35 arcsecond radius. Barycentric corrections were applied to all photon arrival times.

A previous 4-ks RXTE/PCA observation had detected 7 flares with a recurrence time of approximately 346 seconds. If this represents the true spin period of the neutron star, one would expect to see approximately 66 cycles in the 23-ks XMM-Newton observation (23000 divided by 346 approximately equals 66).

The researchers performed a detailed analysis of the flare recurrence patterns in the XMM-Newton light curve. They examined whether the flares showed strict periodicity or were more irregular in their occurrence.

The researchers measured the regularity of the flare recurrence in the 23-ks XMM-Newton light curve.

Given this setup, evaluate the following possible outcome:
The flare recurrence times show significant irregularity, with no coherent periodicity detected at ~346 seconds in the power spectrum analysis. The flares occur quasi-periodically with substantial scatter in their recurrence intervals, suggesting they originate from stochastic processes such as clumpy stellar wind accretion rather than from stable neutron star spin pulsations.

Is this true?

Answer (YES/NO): NO